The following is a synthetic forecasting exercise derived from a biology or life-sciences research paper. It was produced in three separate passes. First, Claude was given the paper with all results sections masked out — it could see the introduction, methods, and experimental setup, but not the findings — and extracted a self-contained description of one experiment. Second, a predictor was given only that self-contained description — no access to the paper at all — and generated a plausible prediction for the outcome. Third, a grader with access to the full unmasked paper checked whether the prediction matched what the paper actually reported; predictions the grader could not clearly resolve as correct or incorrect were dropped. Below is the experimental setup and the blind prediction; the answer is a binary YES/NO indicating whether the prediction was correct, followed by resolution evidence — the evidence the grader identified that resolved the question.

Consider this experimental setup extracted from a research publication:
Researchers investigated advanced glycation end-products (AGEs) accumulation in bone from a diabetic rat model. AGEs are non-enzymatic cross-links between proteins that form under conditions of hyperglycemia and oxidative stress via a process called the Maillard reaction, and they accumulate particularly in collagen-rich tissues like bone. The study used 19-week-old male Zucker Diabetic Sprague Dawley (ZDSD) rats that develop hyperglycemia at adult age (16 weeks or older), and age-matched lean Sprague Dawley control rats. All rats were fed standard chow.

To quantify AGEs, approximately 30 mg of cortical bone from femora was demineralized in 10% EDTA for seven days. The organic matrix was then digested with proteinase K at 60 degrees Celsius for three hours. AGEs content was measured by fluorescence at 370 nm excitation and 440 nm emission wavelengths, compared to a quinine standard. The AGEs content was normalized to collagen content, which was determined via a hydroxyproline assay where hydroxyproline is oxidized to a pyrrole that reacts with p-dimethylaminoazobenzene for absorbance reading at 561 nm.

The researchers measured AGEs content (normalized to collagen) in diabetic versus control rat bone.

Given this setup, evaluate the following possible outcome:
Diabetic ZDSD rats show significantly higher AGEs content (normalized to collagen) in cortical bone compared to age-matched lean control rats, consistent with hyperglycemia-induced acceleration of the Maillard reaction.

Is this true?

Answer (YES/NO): YES